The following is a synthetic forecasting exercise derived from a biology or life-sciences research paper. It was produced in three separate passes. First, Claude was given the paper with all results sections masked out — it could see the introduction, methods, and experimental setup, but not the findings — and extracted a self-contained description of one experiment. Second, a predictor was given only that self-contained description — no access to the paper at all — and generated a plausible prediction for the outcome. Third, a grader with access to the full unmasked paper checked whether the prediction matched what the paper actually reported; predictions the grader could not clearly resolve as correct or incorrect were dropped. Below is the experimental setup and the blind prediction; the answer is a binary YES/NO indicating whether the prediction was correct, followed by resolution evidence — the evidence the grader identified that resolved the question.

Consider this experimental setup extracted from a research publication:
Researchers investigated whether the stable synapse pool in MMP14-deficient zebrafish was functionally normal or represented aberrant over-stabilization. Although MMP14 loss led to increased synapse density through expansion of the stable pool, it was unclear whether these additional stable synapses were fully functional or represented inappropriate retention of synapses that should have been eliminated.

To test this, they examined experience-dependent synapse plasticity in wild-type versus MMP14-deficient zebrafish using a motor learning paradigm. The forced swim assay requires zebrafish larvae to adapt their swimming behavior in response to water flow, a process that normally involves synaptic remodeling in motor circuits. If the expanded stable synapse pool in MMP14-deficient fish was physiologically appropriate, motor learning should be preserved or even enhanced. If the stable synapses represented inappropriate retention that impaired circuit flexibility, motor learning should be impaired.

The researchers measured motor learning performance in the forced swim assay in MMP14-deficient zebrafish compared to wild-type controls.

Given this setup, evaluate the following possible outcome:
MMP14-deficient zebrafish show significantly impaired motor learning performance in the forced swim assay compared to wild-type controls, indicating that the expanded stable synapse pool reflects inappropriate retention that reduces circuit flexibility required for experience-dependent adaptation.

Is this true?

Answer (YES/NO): YES